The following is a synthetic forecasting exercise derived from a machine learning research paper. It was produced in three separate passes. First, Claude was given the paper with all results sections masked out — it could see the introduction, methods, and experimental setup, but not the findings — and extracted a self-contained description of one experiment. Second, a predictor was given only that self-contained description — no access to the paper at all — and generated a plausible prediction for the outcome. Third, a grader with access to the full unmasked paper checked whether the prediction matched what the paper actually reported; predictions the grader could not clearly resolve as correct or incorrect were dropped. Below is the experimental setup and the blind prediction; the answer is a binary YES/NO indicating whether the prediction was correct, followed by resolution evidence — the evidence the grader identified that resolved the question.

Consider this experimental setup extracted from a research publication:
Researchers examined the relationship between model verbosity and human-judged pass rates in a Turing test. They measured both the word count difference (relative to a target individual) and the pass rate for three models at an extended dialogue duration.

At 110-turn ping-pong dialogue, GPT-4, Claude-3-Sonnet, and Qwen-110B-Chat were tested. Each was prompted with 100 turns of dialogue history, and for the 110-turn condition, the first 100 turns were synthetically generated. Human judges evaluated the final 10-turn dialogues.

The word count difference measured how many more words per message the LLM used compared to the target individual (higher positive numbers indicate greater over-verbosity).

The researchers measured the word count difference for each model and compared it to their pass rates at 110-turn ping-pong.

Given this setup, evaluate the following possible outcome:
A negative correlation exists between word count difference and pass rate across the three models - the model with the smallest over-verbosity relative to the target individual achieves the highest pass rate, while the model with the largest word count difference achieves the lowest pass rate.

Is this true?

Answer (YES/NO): YES